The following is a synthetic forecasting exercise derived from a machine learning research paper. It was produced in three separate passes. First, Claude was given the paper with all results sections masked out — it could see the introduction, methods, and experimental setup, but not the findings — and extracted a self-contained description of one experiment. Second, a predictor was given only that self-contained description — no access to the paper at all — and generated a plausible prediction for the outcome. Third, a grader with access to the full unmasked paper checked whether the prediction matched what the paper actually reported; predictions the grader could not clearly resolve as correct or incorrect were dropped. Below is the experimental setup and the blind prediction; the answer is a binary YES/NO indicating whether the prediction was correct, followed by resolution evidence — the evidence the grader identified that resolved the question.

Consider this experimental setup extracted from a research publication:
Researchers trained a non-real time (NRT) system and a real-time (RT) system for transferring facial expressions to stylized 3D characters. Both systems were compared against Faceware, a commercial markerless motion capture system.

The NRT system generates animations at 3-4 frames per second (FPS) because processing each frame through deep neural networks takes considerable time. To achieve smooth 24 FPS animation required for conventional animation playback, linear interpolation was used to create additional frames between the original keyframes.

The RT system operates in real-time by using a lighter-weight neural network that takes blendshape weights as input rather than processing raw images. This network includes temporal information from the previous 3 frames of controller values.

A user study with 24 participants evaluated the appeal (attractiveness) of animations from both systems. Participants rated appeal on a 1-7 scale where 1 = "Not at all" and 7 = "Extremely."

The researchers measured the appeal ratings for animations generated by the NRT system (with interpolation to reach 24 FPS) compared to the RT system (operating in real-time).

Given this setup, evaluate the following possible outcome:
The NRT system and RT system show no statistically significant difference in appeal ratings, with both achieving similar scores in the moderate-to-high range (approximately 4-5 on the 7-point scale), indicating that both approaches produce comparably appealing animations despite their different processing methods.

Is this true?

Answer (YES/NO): YES